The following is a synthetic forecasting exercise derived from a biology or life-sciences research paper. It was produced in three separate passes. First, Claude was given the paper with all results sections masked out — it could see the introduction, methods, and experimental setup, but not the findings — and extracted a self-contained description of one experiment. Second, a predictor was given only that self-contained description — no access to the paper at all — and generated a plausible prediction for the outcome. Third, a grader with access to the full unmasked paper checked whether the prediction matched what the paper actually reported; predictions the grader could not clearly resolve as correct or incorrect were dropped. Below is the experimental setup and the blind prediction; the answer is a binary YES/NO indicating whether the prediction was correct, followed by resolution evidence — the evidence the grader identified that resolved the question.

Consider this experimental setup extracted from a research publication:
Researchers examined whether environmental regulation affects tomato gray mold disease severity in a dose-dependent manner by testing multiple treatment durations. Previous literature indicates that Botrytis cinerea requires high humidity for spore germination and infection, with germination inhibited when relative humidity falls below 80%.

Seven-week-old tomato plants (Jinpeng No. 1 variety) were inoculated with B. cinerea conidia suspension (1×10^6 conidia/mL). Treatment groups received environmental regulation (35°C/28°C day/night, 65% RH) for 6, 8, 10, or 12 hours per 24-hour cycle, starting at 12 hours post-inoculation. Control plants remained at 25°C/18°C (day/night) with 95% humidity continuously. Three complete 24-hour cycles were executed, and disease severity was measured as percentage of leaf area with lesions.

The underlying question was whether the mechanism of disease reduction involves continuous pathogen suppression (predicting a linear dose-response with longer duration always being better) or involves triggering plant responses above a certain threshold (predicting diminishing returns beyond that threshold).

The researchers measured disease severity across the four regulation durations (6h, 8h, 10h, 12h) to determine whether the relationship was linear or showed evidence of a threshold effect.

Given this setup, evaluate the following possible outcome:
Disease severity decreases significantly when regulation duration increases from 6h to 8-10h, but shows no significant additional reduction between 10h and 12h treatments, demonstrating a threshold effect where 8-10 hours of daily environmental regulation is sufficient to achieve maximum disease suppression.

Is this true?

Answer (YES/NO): NO